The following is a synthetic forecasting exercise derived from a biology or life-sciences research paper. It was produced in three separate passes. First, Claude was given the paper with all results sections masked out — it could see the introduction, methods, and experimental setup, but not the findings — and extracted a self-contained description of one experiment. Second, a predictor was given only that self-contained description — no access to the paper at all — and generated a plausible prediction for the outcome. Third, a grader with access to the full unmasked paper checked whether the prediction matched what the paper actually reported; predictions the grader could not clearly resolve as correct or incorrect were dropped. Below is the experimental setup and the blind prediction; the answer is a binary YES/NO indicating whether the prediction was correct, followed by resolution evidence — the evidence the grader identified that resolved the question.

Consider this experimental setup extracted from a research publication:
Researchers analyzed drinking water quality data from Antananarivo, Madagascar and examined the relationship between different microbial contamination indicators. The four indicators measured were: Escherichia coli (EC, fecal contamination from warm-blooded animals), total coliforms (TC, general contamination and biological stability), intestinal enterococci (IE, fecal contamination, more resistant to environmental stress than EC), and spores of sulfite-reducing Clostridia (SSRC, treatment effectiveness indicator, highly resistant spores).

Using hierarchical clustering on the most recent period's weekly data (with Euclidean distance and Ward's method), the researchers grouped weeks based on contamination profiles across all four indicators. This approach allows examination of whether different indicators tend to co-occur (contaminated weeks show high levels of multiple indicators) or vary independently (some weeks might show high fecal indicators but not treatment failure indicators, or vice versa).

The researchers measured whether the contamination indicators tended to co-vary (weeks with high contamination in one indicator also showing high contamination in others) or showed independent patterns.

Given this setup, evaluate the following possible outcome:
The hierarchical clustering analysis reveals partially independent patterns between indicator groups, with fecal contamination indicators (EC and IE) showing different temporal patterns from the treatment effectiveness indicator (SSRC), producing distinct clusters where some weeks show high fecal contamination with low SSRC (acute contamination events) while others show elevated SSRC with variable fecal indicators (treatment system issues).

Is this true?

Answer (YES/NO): YES